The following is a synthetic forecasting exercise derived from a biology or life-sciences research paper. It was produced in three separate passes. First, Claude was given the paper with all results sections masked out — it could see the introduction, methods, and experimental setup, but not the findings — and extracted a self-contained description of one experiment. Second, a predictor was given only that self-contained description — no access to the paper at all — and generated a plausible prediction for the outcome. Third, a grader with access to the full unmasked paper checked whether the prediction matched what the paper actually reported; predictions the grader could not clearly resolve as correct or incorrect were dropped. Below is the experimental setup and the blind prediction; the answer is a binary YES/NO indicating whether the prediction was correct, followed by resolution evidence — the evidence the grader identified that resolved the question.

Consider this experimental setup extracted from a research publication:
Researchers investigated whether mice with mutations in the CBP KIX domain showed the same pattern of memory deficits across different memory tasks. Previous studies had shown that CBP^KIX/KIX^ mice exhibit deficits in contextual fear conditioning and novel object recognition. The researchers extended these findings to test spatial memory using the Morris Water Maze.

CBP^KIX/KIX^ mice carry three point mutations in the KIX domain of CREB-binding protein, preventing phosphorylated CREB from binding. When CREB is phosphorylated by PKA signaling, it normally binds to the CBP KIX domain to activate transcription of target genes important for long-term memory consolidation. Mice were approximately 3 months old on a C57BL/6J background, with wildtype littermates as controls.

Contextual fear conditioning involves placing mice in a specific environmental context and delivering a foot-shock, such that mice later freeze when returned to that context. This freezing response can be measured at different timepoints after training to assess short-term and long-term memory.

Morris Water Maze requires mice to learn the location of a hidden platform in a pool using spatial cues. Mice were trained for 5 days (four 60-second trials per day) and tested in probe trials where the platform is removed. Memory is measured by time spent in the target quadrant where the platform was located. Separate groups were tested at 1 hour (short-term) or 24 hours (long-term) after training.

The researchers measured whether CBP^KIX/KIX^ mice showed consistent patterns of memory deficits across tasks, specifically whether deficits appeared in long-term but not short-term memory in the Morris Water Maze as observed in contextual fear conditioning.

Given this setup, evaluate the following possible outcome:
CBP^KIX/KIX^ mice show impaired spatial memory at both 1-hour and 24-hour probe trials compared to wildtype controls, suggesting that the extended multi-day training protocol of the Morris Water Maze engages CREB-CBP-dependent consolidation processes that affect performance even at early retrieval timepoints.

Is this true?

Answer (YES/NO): NO